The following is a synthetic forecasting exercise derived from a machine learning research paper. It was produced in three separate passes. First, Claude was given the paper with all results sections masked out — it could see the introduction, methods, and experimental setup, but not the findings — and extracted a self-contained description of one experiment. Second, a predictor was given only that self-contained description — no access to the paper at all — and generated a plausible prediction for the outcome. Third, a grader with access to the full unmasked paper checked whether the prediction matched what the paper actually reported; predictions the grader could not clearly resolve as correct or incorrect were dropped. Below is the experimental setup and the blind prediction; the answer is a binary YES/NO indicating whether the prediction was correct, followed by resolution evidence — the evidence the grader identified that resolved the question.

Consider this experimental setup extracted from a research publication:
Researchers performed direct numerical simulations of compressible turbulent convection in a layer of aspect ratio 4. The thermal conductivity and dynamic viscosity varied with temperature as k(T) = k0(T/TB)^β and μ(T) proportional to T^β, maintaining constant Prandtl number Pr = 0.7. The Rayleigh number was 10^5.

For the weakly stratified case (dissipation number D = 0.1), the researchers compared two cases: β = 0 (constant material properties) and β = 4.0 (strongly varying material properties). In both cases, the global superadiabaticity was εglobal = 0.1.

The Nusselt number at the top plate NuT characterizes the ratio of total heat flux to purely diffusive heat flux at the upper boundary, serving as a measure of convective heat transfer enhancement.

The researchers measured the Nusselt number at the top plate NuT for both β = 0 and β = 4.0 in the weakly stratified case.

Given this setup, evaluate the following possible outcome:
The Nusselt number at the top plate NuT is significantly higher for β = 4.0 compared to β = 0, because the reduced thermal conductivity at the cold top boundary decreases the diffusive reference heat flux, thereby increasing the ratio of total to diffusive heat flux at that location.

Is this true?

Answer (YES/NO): NO